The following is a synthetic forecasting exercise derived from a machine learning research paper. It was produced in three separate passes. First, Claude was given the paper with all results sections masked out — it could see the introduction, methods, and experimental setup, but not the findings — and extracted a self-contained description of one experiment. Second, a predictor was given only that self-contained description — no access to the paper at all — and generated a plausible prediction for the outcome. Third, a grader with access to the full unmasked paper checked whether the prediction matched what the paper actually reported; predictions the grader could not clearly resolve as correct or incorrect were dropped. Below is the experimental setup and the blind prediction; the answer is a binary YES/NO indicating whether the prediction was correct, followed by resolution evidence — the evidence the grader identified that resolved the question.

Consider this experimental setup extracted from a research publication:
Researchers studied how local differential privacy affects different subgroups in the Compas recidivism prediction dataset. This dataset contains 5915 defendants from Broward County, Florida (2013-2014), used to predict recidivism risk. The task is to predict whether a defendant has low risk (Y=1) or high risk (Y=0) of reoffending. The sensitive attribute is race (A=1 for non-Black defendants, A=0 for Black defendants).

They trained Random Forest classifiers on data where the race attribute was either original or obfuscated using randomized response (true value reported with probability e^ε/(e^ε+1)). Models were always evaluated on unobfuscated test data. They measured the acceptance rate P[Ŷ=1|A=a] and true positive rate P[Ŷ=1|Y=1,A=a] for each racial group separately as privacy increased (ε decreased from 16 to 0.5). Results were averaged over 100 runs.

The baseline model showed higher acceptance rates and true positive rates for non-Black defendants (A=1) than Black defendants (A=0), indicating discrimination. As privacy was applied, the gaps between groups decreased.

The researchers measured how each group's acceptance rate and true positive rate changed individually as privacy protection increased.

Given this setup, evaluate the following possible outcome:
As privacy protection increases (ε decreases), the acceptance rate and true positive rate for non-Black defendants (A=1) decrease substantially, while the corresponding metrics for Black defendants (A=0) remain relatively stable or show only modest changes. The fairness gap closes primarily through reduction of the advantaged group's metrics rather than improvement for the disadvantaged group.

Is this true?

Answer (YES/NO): YES